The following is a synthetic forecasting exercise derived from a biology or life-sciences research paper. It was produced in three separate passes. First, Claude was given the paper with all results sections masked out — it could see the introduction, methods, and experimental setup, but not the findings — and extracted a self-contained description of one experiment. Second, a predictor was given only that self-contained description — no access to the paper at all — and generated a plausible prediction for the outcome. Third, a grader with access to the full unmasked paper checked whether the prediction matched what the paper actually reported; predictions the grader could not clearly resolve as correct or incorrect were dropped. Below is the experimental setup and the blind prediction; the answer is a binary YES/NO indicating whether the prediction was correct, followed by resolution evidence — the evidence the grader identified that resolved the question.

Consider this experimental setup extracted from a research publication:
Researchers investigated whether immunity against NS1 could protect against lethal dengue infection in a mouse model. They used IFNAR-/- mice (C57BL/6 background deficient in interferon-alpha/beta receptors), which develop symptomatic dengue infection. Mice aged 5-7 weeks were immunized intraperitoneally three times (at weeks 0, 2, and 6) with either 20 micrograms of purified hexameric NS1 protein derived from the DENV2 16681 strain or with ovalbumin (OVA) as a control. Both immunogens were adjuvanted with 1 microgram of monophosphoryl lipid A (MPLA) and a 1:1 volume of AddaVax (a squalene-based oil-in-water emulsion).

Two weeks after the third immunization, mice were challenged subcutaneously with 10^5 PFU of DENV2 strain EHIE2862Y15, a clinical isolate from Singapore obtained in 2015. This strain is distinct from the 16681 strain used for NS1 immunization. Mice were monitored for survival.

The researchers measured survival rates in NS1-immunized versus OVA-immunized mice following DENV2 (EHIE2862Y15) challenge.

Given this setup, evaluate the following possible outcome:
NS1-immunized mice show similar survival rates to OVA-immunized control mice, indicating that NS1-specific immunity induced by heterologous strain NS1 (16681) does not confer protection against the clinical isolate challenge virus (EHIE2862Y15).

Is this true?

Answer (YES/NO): YES